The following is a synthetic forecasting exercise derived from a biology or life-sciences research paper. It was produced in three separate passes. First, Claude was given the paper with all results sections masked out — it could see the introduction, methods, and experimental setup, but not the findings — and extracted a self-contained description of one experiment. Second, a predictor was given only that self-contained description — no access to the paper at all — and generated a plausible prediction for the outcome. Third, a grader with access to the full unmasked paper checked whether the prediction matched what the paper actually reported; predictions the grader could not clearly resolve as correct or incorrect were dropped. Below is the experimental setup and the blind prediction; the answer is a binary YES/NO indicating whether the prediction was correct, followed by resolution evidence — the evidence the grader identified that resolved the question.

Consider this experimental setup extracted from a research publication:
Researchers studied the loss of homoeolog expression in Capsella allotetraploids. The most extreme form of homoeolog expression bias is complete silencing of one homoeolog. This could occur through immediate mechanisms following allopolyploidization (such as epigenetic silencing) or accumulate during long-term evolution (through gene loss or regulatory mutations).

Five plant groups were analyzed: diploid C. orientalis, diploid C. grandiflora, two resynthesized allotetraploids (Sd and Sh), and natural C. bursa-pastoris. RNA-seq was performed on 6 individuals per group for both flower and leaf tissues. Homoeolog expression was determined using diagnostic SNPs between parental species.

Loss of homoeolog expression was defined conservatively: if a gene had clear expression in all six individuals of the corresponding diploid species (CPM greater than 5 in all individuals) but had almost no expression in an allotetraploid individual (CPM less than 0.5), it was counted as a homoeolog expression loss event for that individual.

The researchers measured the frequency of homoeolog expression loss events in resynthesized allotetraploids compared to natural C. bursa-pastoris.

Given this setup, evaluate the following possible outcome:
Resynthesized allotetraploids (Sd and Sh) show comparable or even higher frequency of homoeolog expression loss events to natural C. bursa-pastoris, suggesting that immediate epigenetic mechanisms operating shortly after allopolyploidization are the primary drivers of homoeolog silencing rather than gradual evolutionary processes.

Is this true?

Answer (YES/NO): NO